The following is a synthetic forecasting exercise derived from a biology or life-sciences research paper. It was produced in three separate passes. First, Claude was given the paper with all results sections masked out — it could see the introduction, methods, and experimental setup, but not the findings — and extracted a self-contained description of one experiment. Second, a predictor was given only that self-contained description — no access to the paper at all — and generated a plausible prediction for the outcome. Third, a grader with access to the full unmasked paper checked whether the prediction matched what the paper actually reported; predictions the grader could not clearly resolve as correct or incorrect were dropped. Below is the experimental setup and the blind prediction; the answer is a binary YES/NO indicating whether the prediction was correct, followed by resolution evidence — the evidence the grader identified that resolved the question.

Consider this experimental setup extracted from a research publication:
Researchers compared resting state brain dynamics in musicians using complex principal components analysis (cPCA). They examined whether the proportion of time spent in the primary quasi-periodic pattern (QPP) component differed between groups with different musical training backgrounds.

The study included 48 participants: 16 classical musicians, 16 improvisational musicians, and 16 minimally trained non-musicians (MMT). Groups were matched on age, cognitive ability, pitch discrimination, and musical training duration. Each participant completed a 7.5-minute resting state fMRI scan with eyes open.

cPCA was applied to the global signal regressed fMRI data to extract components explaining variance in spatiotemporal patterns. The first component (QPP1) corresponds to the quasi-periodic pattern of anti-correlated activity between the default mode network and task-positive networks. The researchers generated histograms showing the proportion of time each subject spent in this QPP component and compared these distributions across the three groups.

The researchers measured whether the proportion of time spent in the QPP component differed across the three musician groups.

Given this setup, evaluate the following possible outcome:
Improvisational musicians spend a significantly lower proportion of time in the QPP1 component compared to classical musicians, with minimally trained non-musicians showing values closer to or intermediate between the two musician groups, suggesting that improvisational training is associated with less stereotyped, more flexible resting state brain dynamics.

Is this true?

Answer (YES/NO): NO